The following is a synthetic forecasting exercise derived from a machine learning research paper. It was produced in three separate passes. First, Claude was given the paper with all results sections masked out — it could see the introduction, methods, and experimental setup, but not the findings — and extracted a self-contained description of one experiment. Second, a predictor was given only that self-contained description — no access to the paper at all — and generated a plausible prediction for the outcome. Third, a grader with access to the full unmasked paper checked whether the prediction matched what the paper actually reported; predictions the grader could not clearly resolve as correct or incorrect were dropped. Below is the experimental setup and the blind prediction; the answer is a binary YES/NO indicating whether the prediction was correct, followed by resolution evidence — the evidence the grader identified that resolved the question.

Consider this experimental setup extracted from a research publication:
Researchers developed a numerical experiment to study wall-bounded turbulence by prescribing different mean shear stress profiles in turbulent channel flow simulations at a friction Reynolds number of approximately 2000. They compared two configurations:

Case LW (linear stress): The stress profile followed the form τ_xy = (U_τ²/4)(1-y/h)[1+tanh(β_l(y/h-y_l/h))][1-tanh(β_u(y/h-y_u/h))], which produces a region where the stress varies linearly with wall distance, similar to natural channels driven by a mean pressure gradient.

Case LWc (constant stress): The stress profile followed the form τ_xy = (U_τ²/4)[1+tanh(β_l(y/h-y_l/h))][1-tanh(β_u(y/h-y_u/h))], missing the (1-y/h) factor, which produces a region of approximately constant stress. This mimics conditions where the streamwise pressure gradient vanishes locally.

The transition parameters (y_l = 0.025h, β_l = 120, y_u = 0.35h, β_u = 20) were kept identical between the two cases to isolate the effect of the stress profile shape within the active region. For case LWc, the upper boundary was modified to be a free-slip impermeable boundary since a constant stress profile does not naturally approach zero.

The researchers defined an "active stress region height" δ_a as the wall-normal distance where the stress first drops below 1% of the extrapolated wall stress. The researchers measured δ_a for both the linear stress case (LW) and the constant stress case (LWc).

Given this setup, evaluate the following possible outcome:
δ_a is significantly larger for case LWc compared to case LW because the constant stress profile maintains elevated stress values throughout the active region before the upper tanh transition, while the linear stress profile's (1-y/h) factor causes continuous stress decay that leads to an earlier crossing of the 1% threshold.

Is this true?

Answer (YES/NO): NO